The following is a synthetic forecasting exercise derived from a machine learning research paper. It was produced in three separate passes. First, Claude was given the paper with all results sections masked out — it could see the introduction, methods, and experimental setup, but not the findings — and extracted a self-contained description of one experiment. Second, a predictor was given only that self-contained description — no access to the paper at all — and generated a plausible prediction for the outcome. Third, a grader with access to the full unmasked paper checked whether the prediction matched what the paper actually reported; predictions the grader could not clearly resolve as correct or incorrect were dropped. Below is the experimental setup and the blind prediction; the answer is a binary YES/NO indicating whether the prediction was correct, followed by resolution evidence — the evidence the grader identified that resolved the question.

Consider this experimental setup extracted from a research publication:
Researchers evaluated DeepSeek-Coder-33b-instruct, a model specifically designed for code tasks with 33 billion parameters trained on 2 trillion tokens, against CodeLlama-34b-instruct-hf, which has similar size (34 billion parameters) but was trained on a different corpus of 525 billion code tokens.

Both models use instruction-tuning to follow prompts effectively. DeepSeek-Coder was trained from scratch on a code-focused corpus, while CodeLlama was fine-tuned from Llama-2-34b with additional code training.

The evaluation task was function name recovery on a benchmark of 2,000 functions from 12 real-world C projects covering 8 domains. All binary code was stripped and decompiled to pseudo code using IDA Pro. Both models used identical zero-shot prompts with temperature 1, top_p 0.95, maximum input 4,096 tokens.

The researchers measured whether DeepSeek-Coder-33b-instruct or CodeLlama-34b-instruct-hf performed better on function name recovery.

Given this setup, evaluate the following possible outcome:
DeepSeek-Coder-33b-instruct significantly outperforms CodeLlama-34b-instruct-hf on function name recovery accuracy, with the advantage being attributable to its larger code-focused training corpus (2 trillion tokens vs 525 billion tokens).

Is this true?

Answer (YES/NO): NO